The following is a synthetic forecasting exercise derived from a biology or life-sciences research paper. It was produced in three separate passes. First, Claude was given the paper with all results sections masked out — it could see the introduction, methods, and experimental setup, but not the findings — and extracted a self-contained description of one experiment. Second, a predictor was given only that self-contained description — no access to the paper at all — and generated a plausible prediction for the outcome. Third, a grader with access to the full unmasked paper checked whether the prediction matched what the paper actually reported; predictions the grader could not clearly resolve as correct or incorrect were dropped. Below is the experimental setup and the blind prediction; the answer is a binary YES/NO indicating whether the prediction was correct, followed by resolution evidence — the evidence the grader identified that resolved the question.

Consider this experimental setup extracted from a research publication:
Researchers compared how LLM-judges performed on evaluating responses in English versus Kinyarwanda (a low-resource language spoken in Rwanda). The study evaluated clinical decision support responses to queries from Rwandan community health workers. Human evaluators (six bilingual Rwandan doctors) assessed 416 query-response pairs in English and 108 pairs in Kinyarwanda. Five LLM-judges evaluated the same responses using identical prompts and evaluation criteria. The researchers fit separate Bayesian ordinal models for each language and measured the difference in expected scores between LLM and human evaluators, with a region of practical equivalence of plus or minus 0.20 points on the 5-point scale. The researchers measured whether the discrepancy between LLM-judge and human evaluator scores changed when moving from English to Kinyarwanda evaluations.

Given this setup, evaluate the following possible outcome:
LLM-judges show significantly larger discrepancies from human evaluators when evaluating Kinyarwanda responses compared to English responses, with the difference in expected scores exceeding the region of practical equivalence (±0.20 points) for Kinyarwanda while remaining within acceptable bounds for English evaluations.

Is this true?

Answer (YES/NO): NO